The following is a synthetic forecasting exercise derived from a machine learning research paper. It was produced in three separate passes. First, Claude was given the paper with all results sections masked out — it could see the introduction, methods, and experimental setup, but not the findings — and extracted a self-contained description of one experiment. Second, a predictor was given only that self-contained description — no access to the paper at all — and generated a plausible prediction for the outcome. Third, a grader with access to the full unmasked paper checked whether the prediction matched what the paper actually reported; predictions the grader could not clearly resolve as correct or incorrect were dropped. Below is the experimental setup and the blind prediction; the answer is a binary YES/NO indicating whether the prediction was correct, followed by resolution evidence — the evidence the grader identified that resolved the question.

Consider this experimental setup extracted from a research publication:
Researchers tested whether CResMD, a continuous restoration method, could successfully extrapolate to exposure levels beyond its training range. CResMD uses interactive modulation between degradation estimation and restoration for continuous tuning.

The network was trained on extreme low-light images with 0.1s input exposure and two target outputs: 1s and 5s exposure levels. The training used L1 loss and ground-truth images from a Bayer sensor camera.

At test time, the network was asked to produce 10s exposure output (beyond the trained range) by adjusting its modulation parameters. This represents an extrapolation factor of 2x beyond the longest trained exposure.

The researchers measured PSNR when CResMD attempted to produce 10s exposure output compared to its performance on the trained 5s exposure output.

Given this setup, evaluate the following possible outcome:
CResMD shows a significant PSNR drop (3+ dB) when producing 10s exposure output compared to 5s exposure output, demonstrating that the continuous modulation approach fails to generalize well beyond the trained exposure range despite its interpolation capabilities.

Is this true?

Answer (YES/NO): YES